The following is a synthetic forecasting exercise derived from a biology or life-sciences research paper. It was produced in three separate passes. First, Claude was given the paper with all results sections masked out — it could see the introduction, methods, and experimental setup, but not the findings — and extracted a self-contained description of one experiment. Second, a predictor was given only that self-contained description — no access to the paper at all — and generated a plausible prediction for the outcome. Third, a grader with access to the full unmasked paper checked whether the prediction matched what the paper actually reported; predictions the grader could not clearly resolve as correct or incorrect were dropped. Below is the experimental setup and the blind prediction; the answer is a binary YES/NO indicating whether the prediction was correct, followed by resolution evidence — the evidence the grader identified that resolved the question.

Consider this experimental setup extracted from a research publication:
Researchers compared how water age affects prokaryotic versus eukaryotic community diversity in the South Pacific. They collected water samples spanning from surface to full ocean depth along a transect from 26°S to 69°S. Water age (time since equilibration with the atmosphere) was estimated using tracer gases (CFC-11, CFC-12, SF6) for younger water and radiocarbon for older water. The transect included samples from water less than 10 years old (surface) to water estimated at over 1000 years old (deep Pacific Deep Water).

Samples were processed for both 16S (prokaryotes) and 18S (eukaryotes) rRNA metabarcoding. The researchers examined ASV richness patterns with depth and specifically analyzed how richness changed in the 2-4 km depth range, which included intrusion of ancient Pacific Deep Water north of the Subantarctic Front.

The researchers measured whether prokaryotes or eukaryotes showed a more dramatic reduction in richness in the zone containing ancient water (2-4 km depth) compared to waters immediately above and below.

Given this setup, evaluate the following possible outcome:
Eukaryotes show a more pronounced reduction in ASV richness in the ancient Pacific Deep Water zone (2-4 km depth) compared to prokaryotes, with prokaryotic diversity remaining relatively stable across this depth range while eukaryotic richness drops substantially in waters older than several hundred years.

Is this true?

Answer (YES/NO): YES